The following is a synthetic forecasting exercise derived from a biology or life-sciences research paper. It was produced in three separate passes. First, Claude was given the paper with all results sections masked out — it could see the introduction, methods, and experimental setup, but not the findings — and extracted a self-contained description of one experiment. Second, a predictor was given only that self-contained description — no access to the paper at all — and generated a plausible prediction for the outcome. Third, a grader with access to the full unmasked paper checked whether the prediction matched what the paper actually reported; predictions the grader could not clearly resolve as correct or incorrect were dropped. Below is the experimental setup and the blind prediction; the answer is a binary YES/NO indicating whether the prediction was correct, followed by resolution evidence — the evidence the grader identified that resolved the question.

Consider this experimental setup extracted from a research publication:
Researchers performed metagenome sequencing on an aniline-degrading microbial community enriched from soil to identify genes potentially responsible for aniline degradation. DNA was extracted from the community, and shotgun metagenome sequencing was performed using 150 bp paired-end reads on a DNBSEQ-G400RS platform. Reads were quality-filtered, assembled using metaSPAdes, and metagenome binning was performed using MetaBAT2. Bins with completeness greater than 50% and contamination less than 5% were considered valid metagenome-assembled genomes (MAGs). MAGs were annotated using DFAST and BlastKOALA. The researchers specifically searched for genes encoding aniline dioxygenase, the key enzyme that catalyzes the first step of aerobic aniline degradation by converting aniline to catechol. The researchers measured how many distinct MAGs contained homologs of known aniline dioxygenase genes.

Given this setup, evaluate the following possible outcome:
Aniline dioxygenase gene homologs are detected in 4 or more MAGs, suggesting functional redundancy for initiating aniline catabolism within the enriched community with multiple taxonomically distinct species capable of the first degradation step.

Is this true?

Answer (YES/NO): NO